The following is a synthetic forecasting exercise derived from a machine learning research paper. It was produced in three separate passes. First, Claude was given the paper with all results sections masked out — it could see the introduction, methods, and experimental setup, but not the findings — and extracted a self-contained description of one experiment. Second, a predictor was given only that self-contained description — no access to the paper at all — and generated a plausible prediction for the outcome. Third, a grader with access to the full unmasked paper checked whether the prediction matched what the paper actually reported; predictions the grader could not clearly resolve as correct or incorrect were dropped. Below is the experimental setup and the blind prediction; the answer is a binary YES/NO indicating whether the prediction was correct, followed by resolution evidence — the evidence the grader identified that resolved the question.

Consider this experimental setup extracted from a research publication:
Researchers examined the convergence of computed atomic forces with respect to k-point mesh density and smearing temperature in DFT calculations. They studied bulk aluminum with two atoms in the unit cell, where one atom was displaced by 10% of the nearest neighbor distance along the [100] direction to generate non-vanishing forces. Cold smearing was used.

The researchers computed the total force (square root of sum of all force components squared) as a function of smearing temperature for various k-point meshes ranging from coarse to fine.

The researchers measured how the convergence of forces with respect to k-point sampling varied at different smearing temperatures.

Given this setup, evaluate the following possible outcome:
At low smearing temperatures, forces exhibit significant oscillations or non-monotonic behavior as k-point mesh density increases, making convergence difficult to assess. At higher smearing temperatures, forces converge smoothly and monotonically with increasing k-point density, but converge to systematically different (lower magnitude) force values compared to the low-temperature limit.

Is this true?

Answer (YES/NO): NO